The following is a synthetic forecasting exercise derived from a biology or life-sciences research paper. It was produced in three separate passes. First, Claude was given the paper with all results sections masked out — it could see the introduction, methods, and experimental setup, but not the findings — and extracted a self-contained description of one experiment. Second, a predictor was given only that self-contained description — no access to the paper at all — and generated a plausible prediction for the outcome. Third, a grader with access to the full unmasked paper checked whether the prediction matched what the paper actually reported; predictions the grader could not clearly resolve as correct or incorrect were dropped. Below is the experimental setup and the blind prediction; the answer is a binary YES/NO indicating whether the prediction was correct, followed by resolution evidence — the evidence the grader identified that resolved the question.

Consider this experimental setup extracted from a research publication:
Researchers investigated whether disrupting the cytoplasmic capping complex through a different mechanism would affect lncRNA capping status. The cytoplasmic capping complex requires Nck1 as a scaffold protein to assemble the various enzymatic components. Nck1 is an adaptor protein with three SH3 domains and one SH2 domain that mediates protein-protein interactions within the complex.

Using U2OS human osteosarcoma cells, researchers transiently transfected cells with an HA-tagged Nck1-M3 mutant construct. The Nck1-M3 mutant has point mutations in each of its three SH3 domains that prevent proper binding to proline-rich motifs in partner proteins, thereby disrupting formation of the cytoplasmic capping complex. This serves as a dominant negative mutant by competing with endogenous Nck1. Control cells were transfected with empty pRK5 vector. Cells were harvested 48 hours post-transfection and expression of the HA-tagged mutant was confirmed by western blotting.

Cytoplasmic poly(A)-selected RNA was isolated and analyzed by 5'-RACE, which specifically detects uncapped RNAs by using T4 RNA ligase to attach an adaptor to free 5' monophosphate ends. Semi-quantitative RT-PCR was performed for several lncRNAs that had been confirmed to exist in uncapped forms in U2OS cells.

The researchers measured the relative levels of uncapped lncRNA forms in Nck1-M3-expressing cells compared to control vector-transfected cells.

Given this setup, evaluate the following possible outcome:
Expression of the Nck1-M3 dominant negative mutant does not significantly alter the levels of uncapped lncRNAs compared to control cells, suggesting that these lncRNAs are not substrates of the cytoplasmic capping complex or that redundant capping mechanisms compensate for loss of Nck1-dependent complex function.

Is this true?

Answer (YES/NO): NO